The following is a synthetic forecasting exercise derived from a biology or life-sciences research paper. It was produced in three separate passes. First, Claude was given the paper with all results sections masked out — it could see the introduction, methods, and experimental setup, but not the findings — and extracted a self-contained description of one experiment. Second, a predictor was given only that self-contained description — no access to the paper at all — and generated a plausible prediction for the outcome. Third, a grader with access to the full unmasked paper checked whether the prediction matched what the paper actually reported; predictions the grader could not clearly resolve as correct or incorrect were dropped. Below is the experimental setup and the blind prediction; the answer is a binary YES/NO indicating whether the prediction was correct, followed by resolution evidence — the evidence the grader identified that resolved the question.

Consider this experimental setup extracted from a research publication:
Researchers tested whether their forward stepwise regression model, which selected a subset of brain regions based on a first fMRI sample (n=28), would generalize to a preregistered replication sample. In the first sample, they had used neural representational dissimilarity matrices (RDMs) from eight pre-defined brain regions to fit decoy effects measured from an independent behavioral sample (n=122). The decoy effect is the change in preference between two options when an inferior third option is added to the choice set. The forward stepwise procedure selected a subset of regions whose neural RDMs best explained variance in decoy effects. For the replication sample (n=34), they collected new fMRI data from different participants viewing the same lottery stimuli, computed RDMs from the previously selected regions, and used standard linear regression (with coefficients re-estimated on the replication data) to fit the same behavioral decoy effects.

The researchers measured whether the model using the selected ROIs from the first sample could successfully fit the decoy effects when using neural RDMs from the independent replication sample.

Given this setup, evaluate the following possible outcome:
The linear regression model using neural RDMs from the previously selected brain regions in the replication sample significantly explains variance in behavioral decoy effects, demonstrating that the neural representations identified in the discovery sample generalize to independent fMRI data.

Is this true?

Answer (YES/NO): YES